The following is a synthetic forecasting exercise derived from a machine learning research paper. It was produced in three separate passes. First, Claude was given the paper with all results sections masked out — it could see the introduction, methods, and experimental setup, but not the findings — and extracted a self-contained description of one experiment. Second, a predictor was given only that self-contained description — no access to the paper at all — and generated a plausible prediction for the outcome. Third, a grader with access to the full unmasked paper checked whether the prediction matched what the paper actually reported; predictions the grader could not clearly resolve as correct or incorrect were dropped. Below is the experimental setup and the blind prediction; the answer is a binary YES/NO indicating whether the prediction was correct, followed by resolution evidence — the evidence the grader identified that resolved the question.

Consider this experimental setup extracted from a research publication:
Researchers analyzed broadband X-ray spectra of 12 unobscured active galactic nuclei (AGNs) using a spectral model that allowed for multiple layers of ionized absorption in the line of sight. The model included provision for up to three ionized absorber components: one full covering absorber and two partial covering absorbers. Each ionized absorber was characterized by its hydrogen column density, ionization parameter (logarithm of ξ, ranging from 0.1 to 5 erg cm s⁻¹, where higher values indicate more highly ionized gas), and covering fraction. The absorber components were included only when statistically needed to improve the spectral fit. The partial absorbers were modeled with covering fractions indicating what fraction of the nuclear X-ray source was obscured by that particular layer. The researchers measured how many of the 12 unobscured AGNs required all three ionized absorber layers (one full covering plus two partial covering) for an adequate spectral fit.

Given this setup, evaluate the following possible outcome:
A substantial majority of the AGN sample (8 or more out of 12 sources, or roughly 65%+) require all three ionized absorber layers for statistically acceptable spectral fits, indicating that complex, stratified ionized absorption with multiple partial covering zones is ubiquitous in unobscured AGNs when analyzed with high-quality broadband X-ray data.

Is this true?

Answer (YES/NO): NO